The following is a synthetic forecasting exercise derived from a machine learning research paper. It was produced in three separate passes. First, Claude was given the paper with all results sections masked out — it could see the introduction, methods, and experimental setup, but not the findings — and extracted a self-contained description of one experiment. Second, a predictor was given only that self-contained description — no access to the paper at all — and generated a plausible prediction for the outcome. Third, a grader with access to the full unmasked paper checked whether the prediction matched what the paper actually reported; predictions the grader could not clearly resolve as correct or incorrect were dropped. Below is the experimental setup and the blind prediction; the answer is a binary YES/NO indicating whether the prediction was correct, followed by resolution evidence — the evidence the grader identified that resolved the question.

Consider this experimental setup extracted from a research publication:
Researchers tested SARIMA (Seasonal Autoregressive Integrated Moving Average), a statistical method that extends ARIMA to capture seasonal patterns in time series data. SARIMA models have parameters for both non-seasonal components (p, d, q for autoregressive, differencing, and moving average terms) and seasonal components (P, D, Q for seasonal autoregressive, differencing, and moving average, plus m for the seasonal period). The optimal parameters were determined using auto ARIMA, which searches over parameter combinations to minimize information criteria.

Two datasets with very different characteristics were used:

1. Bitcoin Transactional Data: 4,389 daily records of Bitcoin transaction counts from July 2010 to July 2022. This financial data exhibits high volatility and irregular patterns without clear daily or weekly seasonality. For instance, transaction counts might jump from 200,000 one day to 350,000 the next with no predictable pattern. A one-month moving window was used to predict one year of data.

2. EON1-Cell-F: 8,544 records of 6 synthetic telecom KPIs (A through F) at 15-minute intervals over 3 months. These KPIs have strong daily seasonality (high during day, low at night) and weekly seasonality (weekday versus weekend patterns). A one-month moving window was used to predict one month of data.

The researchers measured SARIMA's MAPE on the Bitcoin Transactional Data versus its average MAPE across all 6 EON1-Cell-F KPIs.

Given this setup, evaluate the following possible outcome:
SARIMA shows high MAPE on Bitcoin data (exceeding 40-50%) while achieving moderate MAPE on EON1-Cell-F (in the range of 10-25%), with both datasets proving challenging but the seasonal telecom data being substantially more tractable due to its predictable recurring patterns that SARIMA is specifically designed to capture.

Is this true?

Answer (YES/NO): NO